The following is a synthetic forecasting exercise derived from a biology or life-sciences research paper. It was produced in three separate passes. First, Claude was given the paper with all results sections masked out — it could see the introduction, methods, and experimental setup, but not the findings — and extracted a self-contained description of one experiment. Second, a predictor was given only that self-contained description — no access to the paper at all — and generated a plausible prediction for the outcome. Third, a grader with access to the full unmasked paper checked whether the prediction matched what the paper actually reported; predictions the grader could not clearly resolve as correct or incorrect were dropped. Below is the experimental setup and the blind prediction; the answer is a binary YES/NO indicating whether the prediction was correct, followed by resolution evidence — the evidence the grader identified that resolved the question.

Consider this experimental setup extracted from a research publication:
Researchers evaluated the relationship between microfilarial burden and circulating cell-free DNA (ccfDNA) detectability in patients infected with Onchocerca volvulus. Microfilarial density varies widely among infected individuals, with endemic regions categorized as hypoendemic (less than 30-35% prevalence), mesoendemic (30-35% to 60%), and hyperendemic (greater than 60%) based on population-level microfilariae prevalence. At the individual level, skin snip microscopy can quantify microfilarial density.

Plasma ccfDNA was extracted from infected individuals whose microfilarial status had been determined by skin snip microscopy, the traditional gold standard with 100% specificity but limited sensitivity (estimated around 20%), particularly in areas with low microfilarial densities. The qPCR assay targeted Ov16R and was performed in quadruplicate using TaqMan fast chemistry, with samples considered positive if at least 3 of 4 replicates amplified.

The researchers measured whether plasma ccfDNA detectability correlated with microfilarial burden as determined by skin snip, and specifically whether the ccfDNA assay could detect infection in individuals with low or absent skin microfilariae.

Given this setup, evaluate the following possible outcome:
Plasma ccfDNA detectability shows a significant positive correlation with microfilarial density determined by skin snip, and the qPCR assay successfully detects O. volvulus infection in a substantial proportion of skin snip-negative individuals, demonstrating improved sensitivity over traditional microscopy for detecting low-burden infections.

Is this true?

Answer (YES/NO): NO